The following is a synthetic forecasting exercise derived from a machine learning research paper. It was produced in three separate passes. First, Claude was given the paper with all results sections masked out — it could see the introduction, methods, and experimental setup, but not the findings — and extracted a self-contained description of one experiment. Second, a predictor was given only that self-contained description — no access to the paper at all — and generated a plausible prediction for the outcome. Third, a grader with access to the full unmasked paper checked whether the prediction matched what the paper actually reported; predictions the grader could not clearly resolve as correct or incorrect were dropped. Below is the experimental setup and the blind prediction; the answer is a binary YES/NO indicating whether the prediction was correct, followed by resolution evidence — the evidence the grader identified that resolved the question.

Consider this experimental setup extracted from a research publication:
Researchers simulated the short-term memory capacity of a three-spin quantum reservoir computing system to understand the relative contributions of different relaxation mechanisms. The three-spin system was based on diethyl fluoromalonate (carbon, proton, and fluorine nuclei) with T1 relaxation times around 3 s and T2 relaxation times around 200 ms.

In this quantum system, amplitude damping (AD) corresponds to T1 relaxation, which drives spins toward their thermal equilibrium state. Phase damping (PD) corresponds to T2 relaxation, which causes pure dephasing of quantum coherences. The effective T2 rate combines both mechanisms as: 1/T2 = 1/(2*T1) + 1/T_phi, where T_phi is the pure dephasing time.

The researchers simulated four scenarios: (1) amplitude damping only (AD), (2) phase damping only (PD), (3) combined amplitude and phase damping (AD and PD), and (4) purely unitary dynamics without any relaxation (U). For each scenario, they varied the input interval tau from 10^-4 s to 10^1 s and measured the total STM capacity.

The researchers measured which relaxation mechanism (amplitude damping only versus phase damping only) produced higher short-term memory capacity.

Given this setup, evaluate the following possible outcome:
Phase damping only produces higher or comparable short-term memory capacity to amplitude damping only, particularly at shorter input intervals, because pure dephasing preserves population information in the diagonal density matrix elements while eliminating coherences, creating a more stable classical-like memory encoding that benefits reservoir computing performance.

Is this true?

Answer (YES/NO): NO